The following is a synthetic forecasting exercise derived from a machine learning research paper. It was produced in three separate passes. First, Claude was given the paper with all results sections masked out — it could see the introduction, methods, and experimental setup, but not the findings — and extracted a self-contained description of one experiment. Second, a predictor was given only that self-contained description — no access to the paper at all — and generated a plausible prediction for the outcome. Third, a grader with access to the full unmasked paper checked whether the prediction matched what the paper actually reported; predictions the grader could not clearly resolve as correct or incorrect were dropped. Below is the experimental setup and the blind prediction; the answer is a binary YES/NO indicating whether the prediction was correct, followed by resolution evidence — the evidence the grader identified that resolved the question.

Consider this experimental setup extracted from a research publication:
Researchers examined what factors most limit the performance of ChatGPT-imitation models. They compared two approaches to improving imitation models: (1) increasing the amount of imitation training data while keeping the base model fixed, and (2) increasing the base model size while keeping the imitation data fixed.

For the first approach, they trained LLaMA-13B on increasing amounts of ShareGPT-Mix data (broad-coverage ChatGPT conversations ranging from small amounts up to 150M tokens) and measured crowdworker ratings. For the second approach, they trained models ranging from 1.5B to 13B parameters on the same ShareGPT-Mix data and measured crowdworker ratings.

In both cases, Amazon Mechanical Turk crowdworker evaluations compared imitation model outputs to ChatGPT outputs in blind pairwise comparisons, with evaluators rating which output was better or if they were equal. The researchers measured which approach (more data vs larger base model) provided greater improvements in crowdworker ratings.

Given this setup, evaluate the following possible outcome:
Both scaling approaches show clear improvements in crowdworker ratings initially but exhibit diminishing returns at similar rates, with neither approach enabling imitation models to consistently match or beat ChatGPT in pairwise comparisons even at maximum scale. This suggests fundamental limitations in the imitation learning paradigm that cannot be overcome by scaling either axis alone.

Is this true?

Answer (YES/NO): NO